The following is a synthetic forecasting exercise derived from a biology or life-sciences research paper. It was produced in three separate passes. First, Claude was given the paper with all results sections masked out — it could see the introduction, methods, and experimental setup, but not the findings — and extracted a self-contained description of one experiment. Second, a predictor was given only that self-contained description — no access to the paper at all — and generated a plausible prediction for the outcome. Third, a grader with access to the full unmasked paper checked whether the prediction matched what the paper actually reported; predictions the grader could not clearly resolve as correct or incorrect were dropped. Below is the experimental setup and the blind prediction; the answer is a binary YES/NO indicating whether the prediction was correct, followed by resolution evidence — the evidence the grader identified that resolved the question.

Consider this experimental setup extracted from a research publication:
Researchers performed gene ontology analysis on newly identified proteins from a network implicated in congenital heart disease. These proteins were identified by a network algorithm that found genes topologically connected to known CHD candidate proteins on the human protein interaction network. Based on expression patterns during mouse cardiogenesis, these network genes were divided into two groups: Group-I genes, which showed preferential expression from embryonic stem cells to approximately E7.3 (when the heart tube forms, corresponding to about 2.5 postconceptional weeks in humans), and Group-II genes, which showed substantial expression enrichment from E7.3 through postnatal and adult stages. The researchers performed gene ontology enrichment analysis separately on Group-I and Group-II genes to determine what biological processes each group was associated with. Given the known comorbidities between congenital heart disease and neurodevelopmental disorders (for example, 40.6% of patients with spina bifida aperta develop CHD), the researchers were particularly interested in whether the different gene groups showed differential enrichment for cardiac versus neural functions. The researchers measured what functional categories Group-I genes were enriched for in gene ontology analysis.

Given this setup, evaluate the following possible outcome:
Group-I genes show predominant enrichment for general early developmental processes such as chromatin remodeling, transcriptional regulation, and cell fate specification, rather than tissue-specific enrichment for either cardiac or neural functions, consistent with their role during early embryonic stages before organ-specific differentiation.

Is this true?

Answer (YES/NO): NO